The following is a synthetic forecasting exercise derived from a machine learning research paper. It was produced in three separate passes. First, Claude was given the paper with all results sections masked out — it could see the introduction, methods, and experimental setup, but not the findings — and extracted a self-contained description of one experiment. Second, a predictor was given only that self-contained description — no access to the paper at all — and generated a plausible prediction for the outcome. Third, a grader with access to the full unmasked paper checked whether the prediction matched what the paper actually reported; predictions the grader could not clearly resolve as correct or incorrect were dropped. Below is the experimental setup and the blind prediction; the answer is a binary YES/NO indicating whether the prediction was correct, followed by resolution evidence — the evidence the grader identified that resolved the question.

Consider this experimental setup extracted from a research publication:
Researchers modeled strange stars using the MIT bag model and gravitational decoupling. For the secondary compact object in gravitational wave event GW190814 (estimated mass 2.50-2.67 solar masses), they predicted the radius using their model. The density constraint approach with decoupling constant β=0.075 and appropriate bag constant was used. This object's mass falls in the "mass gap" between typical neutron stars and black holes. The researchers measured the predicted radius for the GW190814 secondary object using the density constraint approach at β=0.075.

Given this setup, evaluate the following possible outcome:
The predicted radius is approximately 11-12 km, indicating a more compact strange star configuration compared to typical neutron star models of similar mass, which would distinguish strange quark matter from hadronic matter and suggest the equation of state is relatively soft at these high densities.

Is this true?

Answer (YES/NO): YES